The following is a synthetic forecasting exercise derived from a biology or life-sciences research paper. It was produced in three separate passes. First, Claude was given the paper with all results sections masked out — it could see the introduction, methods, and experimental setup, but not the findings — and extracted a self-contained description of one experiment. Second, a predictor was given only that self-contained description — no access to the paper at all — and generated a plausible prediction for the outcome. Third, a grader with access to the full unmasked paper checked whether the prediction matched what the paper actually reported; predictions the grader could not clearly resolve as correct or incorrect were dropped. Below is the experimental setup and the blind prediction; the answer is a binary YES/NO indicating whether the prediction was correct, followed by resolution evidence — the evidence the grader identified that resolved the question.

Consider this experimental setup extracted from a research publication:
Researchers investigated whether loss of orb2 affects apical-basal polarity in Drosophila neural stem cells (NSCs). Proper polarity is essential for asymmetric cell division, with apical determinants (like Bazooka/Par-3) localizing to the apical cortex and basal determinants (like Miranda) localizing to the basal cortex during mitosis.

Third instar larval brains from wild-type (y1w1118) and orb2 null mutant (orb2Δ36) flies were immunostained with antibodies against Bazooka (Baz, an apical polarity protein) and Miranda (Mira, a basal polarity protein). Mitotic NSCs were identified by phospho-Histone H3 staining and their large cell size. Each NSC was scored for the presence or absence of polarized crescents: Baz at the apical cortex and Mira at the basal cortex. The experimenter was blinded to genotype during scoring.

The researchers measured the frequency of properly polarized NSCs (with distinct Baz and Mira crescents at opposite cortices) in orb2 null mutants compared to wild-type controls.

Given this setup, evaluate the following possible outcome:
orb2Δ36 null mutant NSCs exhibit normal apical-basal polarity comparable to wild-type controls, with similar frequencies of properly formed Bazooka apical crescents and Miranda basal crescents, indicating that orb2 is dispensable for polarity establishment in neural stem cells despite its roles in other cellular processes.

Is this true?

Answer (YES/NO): YES